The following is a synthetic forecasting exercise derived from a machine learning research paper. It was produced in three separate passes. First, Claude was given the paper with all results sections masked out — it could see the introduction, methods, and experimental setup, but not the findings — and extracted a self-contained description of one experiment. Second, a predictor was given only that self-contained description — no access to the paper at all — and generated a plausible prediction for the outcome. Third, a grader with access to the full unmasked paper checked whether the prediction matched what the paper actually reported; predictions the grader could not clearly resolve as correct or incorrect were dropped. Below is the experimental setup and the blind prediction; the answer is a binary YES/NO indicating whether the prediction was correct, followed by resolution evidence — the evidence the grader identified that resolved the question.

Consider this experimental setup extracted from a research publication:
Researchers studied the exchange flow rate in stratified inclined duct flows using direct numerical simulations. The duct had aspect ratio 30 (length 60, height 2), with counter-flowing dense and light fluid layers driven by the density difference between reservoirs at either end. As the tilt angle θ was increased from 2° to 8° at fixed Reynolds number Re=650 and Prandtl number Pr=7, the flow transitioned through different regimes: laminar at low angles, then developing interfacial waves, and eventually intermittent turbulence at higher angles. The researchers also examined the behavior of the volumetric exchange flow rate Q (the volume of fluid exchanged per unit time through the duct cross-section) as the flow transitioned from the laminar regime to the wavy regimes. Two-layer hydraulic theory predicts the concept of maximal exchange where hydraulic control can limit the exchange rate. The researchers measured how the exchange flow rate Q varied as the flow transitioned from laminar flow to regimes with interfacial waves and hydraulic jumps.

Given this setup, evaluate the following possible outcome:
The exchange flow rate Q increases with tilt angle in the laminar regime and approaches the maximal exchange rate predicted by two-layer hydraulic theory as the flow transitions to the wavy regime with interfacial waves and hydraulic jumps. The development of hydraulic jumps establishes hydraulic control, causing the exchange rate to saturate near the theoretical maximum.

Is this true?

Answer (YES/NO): YES